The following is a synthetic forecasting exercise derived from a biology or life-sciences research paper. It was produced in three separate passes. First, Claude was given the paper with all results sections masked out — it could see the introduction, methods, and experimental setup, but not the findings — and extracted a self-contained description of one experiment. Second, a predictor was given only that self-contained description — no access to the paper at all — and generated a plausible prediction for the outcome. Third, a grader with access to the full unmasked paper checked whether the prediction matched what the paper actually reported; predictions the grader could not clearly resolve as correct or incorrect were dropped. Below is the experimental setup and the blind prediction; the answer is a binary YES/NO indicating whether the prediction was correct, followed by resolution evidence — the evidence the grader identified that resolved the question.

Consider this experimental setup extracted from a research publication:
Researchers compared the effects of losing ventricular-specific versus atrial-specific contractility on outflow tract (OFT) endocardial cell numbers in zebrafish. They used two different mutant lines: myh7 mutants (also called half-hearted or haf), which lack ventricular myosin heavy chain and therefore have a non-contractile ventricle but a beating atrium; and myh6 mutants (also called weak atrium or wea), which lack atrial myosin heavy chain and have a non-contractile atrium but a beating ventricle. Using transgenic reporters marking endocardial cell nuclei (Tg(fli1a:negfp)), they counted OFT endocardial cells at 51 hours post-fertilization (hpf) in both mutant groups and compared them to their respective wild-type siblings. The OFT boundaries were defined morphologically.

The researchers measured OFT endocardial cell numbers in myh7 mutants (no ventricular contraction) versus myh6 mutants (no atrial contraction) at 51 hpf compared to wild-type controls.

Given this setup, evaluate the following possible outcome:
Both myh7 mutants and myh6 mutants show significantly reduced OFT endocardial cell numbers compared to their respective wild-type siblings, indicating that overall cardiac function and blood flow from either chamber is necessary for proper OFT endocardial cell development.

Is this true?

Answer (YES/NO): YES